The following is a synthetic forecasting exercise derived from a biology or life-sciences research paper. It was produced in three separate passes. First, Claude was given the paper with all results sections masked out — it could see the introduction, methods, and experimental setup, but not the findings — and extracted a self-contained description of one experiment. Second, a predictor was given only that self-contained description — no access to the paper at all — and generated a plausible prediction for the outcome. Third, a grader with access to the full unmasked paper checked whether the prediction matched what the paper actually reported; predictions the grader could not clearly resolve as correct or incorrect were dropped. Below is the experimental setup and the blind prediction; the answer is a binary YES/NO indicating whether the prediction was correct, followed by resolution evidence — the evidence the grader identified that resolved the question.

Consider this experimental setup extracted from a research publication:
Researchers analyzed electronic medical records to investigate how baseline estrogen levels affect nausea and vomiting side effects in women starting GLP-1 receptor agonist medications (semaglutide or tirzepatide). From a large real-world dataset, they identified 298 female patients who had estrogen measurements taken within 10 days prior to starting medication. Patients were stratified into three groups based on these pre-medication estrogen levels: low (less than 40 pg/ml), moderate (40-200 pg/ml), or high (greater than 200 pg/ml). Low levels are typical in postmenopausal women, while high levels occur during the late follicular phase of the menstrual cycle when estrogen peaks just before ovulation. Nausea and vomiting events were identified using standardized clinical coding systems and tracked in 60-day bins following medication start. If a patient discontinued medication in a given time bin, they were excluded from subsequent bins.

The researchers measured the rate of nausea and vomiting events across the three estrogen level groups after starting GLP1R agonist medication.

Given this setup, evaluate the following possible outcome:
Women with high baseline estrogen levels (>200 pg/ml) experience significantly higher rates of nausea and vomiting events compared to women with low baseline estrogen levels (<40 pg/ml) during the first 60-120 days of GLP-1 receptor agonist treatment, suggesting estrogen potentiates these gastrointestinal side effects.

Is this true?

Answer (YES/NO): YES